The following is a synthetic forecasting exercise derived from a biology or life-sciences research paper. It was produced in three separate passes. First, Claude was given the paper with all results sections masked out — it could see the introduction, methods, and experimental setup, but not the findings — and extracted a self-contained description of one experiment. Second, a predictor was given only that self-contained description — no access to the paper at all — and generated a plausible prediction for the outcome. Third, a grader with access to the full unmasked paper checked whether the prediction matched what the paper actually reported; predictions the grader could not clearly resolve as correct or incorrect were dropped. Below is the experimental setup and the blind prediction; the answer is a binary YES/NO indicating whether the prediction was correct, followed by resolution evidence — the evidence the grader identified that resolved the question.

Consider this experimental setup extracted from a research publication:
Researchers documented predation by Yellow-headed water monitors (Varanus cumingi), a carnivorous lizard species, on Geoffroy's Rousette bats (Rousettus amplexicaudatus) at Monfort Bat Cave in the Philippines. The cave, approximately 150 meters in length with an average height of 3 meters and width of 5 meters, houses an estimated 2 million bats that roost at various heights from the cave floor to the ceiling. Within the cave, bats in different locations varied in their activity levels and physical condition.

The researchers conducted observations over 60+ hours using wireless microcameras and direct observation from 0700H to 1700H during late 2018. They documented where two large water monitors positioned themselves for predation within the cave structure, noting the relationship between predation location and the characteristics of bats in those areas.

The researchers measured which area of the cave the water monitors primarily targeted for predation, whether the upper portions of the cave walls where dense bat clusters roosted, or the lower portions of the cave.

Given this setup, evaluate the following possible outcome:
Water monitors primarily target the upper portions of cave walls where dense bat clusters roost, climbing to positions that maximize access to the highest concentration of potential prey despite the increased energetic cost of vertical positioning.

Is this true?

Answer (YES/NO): NO